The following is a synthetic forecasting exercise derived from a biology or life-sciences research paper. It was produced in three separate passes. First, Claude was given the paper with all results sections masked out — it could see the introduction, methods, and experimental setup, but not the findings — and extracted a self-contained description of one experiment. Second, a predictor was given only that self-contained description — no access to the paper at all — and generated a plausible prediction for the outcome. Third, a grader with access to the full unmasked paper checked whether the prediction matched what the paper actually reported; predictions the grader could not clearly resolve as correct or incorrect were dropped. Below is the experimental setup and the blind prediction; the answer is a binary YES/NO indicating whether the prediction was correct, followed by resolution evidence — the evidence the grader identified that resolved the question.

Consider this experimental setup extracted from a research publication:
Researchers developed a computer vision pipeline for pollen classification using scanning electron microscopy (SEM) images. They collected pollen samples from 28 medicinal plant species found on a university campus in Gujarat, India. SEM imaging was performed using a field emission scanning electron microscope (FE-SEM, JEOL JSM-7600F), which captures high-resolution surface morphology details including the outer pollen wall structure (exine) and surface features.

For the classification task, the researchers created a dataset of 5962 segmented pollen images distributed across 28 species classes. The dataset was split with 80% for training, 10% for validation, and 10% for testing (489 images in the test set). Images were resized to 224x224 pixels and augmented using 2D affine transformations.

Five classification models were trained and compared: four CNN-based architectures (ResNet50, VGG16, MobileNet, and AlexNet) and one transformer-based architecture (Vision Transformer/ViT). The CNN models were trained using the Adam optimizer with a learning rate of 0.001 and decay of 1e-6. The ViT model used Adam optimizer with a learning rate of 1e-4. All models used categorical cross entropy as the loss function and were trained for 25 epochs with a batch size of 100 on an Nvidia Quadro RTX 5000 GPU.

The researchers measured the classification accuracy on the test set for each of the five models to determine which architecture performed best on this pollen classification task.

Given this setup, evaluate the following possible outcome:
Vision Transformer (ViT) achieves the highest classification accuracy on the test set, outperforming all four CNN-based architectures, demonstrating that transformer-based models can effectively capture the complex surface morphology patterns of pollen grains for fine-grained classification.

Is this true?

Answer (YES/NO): YES